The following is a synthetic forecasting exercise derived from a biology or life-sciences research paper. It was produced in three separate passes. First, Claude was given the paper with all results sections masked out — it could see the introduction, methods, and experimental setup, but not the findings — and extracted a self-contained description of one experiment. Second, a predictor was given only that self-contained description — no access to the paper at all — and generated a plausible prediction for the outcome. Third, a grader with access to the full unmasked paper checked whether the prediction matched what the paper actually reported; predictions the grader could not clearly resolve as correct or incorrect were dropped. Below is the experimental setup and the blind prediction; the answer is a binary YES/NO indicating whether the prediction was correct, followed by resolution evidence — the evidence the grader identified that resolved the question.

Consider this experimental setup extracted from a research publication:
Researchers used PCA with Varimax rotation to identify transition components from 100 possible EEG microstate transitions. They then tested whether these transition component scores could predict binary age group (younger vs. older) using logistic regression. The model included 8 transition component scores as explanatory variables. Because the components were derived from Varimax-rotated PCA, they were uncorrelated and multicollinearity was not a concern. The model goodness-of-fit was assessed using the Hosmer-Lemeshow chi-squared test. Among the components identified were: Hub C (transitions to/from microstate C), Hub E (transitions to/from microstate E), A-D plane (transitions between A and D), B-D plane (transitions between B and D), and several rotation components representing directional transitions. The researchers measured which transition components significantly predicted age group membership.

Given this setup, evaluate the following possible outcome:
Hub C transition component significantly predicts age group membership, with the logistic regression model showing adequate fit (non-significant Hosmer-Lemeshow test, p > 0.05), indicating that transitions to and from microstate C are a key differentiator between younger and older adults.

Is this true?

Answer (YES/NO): NO